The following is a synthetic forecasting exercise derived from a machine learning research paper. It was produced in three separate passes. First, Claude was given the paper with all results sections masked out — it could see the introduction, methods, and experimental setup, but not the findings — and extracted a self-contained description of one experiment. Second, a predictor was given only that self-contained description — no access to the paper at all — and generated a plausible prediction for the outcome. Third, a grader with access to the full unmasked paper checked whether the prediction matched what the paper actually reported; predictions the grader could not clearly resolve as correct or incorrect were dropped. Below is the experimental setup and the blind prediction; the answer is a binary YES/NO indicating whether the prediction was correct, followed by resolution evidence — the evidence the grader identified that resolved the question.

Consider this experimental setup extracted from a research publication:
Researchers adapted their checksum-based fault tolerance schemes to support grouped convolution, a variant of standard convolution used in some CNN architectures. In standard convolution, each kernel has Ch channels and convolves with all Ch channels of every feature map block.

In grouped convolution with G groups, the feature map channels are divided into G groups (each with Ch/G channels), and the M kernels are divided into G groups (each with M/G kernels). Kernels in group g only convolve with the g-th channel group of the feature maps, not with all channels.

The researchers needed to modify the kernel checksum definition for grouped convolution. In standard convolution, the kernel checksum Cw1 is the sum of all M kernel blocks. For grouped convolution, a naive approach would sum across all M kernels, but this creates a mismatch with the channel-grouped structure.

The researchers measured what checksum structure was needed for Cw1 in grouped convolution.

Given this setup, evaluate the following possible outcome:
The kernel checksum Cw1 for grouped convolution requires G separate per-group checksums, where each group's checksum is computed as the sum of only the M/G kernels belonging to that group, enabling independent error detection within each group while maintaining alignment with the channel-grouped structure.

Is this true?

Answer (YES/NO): NO